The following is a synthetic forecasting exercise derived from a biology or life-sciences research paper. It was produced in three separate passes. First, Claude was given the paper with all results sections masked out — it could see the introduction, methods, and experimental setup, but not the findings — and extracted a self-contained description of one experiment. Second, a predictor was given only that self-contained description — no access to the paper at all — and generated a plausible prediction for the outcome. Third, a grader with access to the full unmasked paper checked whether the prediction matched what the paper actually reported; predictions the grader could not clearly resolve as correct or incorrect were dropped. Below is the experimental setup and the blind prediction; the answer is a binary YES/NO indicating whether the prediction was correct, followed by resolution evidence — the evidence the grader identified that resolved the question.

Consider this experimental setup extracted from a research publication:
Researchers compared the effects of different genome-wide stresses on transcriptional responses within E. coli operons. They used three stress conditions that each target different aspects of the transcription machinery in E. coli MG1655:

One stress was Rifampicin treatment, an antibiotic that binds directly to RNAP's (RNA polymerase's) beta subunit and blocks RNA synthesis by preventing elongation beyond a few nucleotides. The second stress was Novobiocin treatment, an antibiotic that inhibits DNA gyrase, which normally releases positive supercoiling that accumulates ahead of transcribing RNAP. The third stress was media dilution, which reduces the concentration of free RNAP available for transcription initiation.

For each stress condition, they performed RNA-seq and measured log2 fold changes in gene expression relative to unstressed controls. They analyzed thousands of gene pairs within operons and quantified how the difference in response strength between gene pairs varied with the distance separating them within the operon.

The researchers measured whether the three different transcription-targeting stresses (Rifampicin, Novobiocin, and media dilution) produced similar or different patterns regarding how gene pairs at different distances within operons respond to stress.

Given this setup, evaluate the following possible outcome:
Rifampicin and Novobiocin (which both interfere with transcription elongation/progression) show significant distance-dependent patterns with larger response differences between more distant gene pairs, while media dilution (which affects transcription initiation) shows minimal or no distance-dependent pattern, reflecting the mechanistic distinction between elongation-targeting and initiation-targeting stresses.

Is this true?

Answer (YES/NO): NO